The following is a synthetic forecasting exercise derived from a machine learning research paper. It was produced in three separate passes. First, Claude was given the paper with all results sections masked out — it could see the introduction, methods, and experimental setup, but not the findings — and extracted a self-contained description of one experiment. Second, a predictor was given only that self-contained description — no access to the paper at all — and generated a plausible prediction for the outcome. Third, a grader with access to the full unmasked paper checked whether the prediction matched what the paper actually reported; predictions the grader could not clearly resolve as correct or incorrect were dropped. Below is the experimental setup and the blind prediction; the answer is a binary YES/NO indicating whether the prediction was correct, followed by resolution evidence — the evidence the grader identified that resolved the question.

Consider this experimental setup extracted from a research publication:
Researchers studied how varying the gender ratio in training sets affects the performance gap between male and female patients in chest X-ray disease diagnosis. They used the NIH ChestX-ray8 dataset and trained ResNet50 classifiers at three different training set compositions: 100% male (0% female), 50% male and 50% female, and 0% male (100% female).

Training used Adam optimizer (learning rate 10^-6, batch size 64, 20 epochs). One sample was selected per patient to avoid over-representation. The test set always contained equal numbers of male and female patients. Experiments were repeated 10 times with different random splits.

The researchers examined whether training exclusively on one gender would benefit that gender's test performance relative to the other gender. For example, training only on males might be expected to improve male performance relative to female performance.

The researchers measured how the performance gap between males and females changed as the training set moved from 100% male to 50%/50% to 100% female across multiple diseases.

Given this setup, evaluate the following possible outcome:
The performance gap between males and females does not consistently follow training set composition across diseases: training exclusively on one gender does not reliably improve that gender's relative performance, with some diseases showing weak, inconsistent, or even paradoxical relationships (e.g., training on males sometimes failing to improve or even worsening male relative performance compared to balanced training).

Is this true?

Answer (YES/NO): YES